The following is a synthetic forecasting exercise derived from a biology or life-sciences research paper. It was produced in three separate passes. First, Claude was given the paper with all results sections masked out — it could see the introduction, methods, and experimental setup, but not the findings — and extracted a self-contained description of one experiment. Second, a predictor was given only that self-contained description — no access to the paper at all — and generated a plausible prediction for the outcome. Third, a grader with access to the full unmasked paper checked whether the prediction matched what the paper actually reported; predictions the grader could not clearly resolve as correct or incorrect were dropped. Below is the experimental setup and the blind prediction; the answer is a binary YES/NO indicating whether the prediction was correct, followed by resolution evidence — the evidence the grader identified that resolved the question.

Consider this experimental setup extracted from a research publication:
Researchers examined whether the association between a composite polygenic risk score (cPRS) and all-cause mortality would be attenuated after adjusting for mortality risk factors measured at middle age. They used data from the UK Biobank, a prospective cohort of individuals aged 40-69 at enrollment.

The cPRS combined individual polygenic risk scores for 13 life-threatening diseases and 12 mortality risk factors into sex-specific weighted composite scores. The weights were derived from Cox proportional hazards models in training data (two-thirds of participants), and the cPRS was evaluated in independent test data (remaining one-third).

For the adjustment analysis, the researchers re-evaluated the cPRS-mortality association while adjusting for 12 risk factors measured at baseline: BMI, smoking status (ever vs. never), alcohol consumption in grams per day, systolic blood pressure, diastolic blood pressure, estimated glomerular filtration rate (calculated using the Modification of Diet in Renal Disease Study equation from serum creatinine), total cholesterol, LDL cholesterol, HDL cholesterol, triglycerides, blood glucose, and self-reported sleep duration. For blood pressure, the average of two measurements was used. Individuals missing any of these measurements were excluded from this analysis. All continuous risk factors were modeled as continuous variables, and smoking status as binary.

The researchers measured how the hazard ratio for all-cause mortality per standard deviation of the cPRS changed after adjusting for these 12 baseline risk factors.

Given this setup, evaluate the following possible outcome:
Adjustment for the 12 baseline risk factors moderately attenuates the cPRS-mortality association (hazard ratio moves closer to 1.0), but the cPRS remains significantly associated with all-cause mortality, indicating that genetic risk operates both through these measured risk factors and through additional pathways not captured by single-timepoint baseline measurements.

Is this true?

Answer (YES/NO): NO